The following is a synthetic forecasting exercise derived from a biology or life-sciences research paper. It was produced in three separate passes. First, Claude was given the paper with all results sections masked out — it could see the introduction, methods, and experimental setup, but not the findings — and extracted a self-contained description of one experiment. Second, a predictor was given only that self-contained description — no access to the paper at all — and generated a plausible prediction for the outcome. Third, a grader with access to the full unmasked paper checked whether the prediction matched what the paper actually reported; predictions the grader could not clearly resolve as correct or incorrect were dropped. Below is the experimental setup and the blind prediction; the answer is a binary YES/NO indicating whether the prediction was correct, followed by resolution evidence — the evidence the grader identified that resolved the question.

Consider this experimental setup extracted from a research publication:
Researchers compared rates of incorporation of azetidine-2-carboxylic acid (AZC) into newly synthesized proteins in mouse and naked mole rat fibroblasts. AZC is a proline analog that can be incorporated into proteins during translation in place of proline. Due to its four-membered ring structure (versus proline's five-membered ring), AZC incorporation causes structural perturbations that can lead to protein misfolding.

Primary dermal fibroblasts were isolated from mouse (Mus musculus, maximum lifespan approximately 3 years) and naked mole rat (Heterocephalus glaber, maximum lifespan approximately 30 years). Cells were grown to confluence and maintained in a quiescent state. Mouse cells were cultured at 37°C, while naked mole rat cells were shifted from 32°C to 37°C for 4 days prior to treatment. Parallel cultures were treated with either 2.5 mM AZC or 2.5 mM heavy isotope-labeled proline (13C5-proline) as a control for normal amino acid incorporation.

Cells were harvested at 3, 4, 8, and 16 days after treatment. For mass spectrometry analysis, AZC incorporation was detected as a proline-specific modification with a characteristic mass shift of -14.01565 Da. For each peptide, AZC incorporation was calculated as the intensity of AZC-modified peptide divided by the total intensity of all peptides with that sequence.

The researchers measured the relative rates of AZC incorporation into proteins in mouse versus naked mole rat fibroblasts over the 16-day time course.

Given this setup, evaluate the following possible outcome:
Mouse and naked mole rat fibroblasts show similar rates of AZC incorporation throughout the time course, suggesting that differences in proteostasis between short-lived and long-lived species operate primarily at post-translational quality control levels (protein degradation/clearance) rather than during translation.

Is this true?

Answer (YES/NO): NO